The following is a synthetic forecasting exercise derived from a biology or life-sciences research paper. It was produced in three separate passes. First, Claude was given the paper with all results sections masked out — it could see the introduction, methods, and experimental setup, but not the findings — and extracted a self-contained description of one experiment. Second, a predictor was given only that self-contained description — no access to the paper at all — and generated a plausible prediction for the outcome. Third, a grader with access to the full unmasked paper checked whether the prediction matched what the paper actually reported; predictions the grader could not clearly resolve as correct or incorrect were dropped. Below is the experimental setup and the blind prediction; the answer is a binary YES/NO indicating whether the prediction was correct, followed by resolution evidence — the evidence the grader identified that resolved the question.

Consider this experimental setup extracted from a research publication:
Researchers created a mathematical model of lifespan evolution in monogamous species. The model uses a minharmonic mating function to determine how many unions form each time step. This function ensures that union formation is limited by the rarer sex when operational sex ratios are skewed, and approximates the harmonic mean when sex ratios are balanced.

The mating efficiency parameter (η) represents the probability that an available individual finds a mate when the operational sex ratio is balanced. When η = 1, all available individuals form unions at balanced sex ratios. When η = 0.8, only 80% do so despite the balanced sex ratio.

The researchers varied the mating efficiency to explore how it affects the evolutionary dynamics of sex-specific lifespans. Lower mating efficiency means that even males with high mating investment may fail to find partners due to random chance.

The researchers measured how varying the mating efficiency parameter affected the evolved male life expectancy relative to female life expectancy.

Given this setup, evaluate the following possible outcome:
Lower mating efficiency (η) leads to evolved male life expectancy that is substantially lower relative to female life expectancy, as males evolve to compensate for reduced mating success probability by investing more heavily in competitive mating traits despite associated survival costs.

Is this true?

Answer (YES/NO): NO